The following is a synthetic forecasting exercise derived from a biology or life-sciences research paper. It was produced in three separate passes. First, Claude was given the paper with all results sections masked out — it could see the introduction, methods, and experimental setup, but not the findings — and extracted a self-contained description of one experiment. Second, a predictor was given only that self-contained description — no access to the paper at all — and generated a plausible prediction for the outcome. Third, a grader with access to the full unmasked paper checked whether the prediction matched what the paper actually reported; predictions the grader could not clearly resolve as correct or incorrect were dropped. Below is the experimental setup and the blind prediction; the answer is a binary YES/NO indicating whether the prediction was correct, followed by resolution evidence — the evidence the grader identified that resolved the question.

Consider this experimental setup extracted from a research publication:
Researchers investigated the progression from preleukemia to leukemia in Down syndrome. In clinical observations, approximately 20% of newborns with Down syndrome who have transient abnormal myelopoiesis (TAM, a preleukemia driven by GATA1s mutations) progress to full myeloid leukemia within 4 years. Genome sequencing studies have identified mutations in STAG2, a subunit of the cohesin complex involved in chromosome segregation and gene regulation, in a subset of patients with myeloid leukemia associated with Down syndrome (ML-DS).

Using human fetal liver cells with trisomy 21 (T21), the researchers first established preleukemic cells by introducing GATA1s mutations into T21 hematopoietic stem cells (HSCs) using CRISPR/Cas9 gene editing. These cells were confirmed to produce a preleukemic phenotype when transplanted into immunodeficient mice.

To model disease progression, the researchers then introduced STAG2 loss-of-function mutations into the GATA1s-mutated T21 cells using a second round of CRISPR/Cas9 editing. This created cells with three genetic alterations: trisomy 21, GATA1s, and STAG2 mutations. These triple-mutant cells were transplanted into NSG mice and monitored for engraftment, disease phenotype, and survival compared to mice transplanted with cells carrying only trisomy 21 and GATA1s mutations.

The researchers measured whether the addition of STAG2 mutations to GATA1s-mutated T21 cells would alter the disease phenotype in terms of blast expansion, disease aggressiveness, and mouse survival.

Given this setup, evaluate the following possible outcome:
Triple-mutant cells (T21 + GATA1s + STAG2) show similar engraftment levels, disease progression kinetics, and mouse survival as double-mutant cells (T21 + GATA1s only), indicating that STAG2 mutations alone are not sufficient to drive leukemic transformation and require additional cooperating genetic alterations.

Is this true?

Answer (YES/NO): NO